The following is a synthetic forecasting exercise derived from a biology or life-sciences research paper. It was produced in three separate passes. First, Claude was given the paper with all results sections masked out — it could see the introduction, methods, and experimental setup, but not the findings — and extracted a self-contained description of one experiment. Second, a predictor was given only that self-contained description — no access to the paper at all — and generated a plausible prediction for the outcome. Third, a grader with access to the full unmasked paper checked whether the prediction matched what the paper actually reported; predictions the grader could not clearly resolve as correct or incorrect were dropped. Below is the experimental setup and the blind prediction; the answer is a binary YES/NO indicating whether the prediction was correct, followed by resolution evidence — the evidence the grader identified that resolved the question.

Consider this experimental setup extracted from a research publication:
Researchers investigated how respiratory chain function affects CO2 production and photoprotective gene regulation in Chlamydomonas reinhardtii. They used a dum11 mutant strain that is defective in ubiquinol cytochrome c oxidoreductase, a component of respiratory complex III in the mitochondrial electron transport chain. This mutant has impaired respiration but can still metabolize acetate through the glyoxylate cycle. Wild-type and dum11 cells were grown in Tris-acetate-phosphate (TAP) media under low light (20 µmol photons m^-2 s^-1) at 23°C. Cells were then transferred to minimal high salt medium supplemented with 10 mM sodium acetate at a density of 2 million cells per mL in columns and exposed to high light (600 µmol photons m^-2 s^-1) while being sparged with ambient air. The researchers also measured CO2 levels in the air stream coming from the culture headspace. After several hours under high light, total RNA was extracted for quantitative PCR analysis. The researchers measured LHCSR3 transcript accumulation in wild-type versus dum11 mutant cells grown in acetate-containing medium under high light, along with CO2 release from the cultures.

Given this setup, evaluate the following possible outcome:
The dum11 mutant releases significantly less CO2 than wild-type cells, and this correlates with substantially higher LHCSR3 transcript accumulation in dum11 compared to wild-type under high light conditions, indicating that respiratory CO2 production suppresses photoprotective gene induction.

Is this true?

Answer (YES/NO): YES